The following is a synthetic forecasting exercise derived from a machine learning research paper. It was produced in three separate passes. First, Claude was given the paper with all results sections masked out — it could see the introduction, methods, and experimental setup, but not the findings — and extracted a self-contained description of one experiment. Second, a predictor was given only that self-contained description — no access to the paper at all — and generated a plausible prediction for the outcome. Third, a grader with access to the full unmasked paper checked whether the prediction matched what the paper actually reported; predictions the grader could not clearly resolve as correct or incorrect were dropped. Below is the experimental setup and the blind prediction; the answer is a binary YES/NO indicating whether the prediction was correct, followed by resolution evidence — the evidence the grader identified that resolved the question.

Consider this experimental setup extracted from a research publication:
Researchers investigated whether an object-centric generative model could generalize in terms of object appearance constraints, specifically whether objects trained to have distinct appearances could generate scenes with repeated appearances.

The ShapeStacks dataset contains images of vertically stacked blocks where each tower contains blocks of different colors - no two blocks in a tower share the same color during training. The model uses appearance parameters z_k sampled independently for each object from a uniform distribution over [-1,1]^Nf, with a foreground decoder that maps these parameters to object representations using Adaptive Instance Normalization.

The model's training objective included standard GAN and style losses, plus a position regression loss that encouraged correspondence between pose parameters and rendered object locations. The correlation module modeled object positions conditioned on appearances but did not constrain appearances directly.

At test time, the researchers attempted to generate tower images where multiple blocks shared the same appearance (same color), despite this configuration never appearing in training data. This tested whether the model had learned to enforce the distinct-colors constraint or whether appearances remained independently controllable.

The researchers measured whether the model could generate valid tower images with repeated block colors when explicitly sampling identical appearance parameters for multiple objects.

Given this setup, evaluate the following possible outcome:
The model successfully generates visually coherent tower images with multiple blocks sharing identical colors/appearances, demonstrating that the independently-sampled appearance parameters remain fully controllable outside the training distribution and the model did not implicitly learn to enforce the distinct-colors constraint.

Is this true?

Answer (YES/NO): YES